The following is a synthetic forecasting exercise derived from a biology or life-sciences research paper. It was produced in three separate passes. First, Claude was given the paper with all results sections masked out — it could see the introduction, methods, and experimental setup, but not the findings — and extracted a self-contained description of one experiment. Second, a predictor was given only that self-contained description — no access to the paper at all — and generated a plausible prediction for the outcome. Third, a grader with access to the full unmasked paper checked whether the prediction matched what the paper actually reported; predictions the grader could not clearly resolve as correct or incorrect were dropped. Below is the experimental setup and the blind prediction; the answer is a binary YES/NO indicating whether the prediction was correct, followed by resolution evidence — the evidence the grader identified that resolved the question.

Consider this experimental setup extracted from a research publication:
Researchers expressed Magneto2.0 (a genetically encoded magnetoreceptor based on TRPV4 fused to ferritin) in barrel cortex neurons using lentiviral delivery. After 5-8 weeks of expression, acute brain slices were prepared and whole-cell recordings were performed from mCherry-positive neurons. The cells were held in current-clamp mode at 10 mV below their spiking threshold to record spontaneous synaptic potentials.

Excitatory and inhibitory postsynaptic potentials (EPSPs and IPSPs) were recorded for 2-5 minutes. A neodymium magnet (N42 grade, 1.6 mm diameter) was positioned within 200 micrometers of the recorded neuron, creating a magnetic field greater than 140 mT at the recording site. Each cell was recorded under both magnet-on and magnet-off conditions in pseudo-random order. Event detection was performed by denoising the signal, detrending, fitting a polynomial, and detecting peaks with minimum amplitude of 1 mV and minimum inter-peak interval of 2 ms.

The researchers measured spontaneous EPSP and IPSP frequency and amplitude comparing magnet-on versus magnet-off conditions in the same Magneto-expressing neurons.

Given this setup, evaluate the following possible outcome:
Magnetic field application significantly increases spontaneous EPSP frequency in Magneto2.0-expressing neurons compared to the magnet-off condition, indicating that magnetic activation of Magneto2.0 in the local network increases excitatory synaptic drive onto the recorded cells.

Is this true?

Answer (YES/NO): NO